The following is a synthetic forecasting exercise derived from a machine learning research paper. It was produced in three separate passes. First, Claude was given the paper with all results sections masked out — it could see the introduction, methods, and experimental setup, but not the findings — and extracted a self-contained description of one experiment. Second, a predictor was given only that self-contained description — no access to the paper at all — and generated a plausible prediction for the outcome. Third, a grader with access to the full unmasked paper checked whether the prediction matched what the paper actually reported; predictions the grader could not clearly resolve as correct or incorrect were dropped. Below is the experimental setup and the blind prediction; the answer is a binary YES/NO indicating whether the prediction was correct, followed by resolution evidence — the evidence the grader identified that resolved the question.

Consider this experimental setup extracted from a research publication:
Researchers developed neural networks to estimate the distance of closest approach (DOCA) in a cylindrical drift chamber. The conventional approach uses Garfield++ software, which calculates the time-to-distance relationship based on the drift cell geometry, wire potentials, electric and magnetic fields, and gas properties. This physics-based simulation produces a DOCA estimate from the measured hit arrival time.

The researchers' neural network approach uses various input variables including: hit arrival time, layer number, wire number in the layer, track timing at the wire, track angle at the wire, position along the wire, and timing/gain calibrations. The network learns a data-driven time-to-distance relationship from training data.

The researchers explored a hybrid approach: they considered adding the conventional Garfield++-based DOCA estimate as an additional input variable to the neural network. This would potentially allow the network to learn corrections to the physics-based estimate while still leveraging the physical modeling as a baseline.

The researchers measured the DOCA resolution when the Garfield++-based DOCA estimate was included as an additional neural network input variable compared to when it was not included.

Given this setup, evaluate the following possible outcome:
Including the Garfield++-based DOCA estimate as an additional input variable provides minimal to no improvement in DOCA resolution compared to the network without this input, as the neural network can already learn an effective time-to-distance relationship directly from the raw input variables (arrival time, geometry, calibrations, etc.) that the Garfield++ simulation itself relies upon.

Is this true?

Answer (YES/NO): YES